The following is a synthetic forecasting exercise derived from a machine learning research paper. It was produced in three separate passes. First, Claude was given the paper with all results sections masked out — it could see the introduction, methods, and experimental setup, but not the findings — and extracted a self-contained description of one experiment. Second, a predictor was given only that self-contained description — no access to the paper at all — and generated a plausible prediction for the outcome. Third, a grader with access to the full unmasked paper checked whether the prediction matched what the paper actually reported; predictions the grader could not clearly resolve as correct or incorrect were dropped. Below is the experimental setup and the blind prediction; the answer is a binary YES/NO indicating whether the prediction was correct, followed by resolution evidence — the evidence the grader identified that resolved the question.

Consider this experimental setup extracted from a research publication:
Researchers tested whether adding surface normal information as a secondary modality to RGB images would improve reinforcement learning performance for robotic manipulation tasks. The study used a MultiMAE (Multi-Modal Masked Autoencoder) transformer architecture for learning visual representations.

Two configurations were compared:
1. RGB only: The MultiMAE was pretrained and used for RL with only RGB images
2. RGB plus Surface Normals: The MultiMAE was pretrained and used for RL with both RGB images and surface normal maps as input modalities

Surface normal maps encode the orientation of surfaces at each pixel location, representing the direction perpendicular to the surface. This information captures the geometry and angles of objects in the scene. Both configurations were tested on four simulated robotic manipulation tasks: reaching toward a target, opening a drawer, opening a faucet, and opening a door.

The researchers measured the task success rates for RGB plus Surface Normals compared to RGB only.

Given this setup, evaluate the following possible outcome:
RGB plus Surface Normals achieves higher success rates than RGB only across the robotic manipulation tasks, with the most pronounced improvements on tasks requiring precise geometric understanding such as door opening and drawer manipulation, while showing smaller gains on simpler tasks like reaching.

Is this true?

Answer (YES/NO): NO